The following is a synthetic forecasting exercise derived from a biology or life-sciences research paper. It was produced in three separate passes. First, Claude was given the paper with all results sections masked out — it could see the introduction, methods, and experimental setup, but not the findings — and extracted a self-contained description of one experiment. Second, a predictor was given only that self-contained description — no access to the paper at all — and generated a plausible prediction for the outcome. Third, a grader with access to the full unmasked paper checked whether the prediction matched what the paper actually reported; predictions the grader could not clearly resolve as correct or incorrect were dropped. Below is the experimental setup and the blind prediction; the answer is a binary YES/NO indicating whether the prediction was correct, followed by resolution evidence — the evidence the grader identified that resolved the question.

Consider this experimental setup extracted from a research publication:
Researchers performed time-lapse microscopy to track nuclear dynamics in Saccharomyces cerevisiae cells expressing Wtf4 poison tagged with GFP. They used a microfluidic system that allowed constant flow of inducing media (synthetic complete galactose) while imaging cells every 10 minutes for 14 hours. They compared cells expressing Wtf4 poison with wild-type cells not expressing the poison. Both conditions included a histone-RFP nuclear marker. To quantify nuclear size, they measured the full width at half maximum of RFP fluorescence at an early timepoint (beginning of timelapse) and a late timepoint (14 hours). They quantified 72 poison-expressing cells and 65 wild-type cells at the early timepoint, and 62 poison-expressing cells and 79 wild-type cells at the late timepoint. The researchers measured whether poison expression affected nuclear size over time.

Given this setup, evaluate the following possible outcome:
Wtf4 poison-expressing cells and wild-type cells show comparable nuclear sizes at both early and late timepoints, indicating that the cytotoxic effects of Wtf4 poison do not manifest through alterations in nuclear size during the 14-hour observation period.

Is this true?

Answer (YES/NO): NO